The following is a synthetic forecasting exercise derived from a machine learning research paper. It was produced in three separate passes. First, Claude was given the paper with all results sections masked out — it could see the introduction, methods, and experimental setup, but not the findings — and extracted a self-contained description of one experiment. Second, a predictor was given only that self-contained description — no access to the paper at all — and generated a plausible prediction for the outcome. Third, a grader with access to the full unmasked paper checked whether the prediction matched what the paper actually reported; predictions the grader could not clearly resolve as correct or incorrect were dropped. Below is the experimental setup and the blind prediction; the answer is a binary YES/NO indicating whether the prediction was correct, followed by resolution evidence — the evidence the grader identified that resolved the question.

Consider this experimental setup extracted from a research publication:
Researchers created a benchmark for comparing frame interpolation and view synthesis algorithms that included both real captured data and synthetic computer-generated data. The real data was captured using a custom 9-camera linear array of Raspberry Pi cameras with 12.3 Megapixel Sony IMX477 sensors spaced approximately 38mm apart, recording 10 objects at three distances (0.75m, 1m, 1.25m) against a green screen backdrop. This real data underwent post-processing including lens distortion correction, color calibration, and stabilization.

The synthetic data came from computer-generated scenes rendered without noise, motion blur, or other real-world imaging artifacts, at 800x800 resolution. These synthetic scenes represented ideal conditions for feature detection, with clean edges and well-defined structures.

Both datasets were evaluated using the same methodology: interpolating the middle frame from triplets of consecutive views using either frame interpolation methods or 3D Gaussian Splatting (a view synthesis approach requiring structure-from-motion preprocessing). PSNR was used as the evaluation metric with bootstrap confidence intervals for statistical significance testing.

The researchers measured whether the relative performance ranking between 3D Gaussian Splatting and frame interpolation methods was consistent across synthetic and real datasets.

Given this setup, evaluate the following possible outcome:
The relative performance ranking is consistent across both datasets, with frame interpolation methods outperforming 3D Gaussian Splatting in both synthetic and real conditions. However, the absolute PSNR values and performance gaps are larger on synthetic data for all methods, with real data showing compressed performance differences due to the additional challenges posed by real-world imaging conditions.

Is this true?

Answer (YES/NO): NO